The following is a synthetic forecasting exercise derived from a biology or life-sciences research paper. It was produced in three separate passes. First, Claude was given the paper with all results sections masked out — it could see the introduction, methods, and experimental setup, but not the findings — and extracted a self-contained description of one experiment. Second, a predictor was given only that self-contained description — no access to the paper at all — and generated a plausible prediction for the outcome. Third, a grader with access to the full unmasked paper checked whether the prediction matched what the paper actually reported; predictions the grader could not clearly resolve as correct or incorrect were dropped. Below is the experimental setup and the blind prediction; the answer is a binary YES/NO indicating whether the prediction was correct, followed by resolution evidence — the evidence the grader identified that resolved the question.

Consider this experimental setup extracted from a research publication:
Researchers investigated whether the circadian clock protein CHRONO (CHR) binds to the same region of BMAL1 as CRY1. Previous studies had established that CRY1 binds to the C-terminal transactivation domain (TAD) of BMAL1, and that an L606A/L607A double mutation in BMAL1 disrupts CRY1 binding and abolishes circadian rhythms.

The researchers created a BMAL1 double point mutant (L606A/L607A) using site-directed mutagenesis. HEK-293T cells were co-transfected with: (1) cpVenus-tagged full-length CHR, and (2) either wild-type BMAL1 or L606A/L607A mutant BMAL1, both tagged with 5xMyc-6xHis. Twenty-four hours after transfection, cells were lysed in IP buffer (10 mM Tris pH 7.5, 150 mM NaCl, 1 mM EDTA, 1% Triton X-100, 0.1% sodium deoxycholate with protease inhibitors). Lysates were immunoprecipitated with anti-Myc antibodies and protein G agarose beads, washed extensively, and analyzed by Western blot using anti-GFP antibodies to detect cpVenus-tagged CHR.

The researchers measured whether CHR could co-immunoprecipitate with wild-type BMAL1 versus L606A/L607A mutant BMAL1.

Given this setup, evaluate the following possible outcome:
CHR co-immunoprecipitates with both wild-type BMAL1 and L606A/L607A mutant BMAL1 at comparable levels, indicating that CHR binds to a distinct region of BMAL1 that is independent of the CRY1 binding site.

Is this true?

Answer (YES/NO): NO